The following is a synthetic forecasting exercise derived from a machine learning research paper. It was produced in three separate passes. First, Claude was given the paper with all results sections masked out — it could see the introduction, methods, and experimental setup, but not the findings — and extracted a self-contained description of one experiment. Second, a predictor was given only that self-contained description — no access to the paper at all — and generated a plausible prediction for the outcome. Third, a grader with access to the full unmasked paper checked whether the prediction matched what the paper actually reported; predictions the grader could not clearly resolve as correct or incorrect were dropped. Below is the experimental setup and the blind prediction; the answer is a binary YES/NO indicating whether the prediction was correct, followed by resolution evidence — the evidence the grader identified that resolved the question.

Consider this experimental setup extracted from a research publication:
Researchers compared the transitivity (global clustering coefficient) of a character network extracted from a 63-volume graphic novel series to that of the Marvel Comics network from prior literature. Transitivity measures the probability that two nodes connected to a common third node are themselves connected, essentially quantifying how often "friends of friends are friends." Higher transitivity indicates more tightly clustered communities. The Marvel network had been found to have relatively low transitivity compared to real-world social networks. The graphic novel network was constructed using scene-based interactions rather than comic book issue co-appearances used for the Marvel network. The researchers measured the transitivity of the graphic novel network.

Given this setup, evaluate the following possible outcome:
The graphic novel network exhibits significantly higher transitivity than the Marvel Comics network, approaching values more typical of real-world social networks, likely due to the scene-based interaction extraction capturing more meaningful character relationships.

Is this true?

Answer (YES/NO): YES